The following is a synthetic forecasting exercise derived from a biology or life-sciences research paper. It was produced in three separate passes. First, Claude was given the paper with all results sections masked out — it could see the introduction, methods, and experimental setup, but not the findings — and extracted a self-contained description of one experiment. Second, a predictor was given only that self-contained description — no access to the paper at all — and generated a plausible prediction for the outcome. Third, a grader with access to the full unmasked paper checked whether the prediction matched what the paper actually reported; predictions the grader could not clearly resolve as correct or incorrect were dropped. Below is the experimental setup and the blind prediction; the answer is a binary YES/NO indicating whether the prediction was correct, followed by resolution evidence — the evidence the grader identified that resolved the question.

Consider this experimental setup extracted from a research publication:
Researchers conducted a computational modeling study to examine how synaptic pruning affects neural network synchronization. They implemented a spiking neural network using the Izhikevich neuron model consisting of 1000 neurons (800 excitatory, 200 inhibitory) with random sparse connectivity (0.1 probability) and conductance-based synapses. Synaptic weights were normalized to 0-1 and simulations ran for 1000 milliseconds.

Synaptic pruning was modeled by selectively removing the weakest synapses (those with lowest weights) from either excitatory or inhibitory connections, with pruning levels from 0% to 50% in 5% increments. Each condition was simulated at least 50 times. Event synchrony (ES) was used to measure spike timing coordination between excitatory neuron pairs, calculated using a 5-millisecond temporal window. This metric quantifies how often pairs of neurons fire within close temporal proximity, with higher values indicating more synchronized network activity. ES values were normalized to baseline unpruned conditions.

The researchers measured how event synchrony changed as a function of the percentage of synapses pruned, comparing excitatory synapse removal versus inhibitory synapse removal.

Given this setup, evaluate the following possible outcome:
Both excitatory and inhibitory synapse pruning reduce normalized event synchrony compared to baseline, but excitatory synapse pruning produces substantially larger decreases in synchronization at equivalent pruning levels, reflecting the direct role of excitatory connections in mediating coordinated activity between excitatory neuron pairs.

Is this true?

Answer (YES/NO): NO